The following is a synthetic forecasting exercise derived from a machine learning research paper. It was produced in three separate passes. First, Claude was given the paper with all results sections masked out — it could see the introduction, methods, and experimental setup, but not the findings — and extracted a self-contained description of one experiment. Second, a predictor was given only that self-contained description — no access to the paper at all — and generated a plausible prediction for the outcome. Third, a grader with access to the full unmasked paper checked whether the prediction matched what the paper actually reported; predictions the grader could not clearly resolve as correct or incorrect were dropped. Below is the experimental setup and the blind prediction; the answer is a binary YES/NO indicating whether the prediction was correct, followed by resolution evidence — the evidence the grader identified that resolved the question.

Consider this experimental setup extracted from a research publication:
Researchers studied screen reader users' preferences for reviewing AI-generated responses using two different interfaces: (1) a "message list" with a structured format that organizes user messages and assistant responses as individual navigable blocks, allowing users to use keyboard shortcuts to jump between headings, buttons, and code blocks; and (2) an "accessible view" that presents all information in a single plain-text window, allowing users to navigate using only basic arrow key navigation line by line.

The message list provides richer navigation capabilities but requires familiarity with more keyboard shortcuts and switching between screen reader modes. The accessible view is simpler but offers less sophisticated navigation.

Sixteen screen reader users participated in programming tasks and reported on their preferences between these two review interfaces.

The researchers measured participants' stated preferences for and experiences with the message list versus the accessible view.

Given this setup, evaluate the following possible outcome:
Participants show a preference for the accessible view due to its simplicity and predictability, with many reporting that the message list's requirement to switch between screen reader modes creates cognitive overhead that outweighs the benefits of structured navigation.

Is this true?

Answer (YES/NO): YES